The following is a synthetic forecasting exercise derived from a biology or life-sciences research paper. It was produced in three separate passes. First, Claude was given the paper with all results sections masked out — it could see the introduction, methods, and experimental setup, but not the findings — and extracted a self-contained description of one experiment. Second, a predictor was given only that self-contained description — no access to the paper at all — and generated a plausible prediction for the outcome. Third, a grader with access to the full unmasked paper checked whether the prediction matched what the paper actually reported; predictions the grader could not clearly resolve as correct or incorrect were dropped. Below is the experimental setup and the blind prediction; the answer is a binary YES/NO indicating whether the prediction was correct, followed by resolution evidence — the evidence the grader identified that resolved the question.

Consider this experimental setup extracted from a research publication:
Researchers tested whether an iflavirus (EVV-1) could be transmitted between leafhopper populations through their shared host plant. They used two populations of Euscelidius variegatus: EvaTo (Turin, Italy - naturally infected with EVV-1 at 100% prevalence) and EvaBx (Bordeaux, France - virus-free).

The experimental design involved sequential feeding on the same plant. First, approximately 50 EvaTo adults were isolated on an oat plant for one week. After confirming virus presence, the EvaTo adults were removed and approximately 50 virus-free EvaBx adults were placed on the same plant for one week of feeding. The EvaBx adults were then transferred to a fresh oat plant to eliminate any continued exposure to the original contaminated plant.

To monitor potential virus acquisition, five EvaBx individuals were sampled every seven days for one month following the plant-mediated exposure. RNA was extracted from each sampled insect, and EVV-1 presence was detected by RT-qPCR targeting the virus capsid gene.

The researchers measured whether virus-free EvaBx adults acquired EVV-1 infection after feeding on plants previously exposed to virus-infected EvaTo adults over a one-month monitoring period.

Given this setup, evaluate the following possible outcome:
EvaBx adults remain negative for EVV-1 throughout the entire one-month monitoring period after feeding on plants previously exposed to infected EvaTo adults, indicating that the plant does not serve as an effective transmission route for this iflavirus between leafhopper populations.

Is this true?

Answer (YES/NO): YES